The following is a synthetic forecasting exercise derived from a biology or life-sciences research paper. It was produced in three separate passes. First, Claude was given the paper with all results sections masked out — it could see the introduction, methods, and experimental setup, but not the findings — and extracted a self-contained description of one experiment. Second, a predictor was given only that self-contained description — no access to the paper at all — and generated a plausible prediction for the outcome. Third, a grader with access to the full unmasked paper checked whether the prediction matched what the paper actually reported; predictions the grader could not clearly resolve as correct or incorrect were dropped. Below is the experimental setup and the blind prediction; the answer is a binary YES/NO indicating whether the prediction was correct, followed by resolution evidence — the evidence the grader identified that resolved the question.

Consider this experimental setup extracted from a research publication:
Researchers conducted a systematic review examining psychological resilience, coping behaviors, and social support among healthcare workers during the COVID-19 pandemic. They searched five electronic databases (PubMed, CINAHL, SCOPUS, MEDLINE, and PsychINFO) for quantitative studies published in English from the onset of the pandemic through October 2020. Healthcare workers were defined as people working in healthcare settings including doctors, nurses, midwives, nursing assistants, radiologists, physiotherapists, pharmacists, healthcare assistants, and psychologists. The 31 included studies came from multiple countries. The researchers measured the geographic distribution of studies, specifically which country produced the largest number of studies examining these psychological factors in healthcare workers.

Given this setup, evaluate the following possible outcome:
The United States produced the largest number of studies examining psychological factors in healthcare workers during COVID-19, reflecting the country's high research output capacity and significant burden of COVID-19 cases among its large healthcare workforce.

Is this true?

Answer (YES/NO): NO